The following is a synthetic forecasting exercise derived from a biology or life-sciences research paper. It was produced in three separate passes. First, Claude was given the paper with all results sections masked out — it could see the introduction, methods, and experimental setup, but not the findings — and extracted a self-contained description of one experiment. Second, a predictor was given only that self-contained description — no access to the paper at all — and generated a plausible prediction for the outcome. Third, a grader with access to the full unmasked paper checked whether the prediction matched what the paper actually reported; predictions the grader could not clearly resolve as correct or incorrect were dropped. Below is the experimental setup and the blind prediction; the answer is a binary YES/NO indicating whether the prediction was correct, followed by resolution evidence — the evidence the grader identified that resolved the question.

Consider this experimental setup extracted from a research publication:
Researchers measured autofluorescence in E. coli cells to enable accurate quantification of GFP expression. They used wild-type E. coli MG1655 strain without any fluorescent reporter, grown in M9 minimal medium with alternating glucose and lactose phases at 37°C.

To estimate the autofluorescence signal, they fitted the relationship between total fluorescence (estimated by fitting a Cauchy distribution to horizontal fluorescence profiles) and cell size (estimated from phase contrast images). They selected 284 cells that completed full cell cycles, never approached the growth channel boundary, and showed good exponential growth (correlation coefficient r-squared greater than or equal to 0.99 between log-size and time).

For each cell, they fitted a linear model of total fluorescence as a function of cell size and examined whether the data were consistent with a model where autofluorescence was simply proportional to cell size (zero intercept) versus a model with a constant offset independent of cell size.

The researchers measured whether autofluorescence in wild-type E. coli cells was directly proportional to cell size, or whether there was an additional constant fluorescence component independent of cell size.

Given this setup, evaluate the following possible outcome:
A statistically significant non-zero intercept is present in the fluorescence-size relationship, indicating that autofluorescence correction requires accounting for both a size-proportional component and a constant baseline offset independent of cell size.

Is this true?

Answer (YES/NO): NO